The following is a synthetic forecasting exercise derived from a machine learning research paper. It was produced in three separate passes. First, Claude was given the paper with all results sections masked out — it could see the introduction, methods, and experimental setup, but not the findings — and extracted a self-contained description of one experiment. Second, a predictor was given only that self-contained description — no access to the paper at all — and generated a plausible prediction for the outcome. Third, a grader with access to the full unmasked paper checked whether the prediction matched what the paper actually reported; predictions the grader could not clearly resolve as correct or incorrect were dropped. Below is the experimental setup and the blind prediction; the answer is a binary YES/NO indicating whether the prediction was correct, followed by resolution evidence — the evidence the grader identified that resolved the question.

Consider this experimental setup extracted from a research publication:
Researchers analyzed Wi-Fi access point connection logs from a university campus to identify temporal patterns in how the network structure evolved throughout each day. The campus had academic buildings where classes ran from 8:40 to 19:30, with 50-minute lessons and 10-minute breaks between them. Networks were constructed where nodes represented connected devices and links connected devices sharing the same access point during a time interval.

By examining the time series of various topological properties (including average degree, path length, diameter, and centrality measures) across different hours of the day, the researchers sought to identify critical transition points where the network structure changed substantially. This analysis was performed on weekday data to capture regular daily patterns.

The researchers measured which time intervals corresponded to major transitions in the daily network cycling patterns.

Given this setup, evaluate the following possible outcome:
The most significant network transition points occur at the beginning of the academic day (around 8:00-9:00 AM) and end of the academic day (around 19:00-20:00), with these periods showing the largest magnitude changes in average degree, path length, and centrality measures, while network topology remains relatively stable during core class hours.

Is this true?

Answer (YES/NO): NO